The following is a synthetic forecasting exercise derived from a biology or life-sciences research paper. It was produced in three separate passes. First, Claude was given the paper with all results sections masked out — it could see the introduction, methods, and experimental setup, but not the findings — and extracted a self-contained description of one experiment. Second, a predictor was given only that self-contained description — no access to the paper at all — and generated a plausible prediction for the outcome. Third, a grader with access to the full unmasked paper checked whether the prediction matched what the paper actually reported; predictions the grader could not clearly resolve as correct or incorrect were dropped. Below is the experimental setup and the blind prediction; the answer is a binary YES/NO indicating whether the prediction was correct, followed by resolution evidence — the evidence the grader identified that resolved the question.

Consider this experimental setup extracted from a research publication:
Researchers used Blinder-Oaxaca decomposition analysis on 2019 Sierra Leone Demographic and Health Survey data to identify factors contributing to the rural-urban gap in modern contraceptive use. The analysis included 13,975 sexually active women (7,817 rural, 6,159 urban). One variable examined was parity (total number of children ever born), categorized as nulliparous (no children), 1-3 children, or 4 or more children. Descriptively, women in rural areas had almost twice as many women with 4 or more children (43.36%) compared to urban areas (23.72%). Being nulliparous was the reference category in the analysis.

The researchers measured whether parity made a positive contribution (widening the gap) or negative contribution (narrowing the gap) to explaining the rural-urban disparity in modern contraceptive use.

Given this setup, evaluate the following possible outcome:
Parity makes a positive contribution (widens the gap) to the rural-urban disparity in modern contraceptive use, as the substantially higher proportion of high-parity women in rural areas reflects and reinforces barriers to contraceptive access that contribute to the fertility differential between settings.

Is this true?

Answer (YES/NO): NO